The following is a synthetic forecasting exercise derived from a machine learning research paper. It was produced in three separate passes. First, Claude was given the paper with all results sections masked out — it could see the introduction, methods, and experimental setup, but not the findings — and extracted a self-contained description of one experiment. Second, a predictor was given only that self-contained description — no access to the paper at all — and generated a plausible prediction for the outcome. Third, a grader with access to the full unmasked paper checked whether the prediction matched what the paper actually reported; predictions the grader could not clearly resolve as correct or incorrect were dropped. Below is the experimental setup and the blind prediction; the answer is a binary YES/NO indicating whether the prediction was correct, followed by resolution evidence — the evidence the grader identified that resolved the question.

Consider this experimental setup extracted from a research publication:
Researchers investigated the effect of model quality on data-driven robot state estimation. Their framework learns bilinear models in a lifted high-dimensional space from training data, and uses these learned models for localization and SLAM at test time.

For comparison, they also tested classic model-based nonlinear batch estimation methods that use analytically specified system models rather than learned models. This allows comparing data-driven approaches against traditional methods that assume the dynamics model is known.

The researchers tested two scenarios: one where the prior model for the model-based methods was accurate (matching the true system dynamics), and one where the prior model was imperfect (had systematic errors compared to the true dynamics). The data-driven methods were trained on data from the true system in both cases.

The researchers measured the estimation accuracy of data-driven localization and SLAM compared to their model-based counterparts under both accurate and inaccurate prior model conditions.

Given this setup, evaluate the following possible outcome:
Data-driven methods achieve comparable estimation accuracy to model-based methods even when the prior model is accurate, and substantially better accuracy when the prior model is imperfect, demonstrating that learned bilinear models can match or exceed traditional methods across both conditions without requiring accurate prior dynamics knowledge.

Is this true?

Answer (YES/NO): YES